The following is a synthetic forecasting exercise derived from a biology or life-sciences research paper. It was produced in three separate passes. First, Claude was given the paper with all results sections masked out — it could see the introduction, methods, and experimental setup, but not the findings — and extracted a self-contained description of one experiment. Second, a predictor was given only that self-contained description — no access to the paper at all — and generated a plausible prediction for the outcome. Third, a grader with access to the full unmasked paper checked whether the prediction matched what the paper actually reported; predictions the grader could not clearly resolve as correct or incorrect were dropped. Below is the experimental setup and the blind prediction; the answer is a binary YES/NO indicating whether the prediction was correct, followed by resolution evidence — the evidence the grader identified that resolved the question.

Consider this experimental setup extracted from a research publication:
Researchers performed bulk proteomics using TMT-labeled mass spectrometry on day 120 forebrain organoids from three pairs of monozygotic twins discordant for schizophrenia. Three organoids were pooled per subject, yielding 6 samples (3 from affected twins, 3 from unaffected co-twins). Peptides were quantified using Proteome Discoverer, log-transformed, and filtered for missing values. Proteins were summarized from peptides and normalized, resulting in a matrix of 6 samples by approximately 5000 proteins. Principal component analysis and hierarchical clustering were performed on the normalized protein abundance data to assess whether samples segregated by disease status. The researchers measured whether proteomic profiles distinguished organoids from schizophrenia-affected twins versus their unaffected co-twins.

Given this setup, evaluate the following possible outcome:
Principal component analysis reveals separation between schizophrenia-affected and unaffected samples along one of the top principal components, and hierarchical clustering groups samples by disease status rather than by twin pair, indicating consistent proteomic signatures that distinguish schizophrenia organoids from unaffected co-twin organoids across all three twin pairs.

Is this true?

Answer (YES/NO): YES